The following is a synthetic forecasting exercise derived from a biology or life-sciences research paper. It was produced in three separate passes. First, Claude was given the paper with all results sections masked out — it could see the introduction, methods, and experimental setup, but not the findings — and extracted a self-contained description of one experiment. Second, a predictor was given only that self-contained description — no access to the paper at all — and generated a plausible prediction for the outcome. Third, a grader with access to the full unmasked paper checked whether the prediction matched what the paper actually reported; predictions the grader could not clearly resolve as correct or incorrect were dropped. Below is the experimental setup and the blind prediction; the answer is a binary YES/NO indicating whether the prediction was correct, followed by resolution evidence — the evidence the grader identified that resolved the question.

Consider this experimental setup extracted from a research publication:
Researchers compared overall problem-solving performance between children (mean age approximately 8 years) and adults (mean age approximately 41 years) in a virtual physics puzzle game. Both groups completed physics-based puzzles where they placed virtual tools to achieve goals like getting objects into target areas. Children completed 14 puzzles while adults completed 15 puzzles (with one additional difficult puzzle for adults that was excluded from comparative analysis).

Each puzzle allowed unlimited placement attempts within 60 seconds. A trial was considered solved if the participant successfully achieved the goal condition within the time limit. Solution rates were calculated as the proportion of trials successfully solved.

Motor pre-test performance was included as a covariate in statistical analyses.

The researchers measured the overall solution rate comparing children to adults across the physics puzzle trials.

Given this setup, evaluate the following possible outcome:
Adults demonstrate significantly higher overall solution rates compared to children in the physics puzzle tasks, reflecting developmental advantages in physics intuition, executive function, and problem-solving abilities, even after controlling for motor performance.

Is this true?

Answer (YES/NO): YES